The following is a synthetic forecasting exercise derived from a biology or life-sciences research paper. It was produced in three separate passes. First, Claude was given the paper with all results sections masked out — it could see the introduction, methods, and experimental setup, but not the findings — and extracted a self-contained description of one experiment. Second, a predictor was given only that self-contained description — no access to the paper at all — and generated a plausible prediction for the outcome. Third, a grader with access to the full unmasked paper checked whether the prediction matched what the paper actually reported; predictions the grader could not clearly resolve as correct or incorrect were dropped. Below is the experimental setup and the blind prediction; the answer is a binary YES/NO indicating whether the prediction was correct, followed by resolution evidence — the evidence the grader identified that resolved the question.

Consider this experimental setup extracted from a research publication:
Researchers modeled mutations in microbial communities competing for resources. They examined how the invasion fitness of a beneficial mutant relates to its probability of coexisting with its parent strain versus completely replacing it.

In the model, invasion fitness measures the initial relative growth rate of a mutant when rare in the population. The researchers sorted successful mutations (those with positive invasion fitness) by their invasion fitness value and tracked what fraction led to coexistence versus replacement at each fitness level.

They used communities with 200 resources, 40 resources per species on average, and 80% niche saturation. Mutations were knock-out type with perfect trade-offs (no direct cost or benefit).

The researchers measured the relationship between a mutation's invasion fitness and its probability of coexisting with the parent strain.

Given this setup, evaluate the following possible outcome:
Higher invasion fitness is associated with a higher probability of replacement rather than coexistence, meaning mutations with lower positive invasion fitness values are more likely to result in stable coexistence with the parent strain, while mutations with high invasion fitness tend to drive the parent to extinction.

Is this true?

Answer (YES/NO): YES